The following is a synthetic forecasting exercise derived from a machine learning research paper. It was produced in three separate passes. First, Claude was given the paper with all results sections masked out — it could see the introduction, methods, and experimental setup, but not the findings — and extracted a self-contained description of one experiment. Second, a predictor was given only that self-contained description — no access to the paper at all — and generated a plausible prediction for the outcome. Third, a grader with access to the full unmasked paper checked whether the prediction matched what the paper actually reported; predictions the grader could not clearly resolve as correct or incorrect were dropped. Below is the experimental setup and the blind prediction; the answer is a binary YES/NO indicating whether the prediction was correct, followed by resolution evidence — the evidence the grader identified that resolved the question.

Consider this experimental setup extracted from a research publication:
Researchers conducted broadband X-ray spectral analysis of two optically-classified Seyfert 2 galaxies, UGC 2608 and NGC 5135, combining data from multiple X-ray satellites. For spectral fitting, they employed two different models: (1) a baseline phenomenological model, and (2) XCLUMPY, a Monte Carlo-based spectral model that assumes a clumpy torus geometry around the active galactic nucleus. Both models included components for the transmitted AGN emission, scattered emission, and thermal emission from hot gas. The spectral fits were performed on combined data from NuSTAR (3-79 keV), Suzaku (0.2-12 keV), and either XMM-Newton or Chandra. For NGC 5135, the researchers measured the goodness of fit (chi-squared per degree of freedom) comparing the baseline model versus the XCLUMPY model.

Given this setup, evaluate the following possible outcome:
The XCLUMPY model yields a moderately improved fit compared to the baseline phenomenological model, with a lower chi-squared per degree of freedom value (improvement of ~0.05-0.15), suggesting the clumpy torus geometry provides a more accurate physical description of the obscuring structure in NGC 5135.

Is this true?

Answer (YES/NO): YES